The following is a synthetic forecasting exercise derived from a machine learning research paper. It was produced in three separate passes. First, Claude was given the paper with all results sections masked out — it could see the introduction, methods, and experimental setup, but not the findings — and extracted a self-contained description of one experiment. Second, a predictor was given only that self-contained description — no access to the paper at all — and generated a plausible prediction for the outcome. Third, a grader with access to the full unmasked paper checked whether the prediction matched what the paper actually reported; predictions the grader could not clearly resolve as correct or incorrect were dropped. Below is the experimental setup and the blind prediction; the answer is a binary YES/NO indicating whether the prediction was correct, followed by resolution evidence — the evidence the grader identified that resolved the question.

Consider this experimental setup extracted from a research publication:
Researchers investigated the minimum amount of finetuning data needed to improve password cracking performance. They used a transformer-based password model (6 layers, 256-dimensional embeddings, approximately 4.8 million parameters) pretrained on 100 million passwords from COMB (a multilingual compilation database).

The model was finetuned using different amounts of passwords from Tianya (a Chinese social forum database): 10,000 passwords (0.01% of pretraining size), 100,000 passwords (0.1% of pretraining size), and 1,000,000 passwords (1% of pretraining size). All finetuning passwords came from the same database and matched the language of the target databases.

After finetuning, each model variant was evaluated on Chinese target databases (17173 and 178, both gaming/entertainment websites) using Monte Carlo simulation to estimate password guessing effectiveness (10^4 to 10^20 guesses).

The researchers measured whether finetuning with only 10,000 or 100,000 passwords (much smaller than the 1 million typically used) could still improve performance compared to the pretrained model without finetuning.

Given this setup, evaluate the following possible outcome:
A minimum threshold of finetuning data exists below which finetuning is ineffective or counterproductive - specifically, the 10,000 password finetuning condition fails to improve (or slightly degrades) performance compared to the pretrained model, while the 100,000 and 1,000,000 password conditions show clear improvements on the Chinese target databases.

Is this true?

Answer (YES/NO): NO